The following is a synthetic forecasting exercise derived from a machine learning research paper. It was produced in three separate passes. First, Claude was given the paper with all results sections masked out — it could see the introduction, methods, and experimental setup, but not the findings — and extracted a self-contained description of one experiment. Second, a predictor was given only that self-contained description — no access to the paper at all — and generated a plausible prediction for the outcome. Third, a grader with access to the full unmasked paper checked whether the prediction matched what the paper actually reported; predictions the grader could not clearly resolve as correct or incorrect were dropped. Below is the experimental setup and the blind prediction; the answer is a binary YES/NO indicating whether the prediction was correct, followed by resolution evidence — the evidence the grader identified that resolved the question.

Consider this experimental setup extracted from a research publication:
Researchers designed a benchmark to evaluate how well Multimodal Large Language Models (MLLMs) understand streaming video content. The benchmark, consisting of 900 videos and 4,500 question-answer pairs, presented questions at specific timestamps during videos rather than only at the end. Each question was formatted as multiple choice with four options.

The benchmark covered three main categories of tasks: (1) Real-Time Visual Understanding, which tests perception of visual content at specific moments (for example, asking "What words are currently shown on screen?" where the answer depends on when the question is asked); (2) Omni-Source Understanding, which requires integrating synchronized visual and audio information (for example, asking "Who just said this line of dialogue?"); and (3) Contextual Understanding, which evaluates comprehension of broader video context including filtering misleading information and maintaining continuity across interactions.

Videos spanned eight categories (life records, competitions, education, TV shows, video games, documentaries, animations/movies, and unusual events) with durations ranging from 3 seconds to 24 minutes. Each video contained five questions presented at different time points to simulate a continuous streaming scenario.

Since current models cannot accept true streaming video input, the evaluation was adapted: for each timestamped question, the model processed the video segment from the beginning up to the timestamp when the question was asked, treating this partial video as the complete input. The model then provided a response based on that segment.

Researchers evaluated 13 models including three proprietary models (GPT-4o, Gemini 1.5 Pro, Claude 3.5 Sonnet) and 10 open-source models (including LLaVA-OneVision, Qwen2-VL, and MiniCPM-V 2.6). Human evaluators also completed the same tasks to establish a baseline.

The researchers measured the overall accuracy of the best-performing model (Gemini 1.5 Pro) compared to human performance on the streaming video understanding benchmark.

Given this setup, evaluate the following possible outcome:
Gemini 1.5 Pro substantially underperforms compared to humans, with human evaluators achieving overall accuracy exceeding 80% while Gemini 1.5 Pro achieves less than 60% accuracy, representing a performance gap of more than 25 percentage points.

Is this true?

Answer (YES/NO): NO